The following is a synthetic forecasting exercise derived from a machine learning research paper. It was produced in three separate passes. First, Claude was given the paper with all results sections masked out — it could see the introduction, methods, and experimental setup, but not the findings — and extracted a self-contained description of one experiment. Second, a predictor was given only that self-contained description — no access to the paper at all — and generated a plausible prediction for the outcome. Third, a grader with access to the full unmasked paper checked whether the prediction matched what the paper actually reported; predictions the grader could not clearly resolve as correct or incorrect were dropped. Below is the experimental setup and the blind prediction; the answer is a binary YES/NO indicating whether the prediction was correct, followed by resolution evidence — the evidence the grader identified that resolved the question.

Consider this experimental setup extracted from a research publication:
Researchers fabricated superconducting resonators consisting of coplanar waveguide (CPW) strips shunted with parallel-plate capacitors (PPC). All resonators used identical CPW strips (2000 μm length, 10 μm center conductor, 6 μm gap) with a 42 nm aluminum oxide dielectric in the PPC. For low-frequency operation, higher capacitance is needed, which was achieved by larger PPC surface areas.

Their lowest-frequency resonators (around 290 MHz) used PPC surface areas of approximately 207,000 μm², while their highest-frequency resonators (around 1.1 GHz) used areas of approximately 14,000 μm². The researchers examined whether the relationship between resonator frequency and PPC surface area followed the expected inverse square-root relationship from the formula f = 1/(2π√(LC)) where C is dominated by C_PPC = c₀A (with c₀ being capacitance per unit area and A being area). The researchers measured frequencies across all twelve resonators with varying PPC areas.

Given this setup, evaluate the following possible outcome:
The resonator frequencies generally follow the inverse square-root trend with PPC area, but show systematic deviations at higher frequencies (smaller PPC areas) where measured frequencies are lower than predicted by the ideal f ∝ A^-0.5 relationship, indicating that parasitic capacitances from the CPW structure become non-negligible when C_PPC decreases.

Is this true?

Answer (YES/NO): NO